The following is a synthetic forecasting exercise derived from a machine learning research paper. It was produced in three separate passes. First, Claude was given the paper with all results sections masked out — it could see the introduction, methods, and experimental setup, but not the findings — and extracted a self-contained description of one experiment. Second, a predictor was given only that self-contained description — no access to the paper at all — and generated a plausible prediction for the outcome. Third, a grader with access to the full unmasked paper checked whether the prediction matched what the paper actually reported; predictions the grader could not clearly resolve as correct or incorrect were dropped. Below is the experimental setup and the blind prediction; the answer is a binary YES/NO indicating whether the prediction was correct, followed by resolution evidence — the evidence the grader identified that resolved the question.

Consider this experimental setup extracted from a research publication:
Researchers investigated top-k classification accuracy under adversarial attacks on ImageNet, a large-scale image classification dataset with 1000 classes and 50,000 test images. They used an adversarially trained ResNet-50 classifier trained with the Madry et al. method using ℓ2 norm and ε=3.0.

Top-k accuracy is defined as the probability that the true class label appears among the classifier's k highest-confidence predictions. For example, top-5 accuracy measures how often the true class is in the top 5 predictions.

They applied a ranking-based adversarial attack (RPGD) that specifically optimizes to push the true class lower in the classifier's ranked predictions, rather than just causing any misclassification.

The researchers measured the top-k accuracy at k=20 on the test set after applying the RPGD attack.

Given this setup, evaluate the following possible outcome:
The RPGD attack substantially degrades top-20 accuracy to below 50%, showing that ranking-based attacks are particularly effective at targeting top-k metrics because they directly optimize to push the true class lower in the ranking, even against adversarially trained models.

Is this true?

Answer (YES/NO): NO